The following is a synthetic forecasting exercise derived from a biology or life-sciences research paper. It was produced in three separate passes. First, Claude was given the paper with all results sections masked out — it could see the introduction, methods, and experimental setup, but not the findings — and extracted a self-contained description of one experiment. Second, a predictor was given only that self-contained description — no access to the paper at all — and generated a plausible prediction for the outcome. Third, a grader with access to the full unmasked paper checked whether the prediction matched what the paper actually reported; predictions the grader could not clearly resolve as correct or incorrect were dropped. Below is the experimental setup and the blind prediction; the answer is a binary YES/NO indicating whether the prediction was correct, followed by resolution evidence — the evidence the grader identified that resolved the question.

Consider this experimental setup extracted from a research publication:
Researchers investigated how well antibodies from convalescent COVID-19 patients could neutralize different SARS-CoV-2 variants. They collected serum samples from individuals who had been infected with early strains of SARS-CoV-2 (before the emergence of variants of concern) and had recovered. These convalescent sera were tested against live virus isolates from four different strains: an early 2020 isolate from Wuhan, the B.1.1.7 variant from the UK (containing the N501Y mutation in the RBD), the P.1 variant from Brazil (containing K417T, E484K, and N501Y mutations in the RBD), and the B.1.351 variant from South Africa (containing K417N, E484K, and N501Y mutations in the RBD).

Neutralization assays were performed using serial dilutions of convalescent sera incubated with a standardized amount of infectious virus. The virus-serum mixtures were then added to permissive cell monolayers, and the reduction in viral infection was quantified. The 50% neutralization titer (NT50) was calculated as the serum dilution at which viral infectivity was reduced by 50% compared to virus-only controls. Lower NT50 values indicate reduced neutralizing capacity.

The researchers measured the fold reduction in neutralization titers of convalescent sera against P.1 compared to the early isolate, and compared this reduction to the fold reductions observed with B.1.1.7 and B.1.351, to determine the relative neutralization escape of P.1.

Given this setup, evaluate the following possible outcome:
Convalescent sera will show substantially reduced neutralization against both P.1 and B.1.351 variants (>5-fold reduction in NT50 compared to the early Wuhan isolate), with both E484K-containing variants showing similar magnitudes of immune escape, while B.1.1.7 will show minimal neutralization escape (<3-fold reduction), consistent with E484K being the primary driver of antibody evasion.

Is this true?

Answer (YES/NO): NO